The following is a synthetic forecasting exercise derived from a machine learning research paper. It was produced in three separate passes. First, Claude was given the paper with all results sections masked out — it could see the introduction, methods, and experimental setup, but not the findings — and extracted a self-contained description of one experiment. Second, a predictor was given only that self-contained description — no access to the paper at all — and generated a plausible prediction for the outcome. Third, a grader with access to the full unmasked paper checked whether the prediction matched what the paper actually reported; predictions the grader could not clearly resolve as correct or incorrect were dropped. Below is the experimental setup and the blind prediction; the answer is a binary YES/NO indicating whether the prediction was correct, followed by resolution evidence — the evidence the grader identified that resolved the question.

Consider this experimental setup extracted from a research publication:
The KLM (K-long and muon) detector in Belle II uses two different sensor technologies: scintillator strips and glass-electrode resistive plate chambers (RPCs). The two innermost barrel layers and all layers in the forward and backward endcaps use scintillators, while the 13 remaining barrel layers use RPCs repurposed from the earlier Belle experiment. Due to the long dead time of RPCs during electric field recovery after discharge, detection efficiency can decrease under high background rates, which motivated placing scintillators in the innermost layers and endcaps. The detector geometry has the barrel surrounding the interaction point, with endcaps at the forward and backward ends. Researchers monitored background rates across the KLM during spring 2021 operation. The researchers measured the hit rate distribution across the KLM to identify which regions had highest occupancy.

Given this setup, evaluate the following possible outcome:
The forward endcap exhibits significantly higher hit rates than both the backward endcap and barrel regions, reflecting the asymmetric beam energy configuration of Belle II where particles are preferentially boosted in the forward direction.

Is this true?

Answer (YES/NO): NO